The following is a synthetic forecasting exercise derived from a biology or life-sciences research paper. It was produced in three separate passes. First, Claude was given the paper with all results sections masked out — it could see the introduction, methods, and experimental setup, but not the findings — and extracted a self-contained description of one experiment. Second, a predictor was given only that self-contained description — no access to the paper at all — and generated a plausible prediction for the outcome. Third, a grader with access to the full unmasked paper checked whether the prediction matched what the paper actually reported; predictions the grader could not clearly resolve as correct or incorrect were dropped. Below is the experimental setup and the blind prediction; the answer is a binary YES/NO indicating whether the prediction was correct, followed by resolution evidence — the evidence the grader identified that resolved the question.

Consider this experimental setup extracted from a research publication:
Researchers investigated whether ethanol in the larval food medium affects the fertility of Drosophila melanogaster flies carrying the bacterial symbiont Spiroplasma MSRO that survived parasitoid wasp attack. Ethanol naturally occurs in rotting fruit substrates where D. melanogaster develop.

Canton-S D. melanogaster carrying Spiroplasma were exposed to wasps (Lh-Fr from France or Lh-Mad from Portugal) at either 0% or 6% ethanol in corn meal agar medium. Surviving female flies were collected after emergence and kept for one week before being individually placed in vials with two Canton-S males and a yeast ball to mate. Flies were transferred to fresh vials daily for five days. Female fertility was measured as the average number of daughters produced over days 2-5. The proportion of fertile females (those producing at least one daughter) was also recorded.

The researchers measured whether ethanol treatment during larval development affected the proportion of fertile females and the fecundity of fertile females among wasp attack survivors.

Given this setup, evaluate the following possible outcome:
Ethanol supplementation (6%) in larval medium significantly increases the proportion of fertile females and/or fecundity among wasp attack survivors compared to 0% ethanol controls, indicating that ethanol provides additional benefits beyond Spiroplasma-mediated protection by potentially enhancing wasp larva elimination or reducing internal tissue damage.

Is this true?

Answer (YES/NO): NO